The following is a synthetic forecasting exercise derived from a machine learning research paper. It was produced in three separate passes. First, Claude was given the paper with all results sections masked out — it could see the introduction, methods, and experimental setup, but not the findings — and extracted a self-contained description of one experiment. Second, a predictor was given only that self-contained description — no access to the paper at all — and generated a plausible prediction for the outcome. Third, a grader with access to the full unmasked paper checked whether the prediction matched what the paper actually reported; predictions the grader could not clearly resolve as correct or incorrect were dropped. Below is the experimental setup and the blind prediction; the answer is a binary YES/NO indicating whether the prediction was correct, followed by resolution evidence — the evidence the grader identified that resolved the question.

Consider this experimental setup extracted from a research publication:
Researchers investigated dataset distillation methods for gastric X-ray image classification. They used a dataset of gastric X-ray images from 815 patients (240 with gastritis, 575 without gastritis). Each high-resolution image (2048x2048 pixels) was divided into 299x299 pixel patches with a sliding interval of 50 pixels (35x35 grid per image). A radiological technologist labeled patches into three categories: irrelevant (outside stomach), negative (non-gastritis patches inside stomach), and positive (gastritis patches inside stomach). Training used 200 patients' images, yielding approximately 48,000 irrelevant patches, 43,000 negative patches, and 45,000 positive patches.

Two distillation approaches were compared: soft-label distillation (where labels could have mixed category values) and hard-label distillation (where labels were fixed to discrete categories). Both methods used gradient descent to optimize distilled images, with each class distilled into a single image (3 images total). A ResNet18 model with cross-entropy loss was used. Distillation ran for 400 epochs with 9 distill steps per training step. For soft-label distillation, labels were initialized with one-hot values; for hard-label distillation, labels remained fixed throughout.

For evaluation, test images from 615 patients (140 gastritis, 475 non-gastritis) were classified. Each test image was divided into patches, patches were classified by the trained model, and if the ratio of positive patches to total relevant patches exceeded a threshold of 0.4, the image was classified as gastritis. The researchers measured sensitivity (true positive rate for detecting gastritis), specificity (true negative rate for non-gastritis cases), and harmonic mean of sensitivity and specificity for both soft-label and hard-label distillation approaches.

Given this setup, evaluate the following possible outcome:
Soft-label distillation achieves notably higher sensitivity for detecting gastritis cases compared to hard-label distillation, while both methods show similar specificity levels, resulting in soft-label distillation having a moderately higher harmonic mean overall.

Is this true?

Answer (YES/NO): YES